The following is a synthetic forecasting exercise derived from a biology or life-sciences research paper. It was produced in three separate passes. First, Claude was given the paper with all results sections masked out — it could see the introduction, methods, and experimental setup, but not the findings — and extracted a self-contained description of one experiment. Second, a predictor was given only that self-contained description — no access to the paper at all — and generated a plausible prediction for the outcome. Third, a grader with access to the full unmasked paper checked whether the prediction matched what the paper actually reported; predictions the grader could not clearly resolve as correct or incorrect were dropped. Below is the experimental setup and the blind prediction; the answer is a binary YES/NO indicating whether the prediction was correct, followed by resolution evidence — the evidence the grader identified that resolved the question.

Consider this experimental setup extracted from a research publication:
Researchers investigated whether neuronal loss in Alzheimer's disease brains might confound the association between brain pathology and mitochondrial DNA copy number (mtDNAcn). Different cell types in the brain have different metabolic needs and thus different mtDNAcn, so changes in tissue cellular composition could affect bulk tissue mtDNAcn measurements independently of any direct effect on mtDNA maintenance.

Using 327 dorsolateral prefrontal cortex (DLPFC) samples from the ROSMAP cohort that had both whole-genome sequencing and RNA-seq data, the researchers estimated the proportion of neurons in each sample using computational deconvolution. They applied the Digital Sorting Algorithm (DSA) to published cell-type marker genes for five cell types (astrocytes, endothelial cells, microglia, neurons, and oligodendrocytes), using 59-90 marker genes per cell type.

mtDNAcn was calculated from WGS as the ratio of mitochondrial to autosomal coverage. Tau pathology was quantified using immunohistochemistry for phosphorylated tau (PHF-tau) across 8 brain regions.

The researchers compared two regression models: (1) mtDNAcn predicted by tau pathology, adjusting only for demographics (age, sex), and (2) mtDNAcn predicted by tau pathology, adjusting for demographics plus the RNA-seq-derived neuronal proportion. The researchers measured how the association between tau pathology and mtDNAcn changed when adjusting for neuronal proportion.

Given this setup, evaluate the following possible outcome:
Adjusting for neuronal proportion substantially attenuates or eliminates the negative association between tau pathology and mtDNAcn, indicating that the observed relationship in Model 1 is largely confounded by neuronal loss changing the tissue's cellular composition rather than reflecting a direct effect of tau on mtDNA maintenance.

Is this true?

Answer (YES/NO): NO